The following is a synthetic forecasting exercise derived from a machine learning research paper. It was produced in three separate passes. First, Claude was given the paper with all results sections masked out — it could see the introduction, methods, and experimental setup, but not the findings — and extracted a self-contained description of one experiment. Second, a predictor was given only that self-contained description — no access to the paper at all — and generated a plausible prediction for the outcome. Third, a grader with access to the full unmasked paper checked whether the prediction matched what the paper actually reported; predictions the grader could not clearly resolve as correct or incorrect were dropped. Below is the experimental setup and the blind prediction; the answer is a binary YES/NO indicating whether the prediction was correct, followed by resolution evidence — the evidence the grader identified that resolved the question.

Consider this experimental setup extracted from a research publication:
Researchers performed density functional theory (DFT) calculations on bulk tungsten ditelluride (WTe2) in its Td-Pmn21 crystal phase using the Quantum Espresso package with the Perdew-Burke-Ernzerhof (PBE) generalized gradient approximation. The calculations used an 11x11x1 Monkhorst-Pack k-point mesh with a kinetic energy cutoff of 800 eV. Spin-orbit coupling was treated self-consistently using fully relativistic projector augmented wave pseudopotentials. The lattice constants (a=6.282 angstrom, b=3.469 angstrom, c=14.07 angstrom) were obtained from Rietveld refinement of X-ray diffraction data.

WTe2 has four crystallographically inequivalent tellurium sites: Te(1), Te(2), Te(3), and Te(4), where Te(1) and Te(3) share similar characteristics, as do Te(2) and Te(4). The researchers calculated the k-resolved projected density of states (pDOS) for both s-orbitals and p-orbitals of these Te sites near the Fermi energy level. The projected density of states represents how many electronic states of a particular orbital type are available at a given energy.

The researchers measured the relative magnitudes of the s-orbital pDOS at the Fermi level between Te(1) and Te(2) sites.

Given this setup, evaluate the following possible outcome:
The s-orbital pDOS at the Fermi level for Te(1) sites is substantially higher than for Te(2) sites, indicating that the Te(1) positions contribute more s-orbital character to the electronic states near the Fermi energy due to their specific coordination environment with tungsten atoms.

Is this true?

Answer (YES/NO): NO